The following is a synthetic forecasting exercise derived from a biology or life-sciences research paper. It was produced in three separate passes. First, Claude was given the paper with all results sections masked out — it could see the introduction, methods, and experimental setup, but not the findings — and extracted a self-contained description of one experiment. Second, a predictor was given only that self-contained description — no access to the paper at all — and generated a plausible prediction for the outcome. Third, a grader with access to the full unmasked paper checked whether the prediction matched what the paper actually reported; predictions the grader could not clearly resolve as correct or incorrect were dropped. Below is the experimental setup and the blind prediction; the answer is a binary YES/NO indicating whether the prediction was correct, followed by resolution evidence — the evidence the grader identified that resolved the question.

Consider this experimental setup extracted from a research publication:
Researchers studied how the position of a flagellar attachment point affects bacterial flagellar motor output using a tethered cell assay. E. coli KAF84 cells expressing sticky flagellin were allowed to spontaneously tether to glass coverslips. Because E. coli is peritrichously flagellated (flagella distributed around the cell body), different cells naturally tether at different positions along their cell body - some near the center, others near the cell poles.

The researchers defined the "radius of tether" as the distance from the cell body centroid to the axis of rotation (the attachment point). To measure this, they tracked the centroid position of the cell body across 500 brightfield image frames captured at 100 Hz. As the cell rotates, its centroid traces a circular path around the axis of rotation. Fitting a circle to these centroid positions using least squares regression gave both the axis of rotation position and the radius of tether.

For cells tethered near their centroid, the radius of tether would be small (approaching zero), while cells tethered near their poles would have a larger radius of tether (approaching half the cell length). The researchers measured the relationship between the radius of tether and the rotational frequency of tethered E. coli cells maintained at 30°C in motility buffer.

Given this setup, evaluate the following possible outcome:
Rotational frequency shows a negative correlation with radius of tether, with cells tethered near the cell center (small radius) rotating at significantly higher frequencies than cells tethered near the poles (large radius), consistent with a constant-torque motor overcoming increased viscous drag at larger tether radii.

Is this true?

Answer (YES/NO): NO